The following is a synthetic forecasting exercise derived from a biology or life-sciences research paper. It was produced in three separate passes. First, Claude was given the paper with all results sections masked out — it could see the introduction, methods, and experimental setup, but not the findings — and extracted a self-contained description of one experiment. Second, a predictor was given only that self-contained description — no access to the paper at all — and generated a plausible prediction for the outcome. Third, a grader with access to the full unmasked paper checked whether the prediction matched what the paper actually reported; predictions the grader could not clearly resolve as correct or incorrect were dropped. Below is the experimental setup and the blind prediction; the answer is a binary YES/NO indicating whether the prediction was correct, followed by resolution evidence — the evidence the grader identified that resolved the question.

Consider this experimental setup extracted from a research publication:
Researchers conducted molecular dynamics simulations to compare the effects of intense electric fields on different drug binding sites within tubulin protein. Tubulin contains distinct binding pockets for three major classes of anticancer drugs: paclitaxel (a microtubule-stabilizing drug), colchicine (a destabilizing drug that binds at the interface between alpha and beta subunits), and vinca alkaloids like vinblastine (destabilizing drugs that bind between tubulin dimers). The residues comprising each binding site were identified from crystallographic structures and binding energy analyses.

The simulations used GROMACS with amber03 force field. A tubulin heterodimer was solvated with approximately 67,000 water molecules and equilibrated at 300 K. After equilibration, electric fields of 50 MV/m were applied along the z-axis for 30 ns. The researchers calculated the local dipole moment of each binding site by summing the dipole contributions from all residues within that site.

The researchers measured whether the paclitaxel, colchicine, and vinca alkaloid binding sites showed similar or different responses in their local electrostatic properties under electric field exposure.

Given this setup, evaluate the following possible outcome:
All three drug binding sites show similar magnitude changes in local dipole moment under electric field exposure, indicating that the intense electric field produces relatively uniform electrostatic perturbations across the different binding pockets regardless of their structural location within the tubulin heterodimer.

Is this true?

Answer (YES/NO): NO